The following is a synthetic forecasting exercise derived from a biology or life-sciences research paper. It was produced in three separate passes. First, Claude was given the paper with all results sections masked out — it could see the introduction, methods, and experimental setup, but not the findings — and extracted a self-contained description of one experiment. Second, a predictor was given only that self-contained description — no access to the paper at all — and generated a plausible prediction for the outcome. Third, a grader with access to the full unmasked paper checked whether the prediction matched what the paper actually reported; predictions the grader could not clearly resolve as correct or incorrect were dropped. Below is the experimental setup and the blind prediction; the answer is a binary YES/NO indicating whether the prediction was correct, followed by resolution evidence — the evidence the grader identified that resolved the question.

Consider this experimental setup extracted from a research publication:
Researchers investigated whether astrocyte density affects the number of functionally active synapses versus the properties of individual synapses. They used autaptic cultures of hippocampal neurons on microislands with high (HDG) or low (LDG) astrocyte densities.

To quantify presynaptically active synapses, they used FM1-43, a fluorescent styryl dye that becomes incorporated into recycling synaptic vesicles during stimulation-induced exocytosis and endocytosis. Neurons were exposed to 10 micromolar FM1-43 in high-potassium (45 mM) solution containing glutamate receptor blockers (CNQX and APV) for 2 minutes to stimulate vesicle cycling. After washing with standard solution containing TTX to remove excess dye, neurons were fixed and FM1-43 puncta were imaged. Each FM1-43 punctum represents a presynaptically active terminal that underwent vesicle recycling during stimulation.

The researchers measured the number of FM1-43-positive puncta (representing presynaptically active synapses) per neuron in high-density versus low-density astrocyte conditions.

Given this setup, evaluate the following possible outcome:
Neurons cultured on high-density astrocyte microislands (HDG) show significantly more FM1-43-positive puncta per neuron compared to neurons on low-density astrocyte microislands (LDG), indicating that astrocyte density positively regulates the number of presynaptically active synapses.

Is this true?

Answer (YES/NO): YES